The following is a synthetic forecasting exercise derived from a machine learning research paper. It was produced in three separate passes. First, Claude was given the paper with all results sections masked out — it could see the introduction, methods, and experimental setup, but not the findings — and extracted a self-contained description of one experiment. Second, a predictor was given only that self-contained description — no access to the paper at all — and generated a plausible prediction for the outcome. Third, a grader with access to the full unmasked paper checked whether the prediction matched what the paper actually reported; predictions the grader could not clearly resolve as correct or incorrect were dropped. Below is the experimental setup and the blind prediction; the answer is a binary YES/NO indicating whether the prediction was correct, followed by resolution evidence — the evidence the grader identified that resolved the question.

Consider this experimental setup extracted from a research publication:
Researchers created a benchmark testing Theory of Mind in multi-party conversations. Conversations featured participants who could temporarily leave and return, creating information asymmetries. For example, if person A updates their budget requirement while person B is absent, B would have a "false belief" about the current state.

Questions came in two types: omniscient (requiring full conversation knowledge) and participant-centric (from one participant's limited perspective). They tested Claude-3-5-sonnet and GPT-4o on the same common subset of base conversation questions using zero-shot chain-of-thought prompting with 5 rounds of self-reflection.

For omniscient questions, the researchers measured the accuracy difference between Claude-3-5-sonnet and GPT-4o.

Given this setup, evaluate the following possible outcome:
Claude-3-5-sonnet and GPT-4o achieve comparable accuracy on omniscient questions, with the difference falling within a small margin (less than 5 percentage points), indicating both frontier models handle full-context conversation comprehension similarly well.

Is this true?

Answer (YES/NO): NO